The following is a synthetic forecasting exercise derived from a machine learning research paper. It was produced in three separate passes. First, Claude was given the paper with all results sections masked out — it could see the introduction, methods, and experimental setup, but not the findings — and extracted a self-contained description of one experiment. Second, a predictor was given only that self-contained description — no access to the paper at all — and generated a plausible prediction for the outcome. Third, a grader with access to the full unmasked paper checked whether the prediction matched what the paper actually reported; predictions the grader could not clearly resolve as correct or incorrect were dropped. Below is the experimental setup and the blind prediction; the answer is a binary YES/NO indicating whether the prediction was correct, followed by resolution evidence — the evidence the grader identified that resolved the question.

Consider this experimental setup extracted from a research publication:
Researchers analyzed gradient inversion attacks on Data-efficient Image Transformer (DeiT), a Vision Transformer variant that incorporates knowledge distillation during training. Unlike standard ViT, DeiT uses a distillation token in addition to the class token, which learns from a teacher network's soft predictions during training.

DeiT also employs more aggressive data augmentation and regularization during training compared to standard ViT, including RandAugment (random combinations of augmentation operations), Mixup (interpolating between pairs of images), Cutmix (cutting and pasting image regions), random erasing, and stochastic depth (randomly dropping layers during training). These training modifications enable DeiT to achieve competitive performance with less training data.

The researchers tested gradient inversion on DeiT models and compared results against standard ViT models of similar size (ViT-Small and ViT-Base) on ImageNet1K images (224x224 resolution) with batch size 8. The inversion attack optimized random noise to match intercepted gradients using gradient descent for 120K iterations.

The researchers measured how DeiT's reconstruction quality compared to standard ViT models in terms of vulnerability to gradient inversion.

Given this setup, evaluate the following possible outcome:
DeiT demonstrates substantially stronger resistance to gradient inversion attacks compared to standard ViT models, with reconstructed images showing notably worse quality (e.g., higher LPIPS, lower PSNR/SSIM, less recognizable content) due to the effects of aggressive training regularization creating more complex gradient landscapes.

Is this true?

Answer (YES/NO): NO